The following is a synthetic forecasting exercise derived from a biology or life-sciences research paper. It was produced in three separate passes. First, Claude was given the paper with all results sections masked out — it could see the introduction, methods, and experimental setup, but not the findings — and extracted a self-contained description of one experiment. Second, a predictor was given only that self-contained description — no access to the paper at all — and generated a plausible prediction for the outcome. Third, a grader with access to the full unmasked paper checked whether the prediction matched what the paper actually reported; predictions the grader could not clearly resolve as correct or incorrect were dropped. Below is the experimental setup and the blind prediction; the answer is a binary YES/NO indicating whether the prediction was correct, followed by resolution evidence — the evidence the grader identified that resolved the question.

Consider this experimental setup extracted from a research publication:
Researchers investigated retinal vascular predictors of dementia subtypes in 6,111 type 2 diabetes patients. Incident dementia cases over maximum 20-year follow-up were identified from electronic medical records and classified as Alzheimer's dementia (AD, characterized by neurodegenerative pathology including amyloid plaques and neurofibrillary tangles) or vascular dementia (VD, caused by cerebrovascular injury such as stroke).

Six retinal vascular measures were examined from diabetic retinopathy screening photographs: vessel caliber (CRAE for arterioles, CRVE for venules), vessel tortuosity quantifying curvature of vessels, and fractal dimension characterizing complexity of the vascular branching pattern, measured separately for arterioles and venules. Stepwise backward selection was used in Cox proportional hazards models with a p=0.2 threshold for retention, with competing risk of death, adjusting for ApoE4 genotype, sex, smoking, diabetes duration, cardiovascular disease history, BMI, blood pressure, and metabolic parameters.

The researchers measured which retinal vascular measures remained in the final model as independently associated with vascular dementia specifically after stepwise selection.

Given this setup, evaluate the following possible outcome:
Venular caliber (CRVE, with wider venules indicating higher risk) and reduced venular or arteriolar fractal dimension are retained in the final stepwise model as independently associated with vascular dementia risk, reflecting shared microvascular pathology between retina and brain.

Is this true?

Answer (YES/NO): NO